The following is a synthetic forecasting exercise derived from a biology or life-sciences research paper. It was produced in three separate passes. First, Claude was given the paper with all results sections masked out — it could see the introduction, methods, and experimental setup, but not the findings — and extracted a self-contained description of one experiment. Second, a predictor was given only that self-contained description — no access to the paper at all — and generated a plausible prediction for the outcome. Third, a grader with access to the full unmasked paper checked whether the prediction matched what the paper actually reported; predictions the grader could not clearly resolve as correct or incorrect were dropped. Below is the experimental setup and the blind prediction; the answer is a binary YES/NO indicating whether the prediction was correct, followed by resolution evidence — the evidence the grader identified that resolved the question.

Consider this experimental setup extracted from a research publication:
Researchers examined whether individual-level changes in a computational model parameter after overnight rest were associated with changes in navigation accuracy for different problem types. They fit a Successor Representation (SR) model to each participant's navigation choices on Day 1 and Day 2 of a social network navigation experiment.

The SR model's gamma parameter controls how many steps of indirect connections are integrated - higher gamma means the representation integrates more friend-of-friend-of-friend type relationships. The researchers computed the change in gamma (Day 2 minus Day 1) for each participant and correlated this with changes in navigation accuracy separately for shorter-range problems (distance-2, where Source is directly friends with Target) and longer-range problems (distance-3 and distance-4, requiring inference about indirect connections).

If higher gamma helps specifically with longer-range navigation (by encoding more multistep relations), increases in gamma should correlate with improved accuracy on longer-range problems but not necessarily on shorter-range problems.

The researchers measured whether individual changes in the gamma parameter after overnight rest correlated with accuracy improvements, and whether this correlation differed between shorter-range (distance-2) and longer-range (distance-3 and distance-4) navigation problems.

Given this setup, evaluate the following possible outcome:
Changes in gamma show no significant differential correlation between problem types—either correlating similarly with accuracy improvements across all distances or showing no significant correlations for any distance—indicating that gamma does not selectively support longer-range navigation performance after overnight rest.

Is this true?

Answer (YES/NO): NO